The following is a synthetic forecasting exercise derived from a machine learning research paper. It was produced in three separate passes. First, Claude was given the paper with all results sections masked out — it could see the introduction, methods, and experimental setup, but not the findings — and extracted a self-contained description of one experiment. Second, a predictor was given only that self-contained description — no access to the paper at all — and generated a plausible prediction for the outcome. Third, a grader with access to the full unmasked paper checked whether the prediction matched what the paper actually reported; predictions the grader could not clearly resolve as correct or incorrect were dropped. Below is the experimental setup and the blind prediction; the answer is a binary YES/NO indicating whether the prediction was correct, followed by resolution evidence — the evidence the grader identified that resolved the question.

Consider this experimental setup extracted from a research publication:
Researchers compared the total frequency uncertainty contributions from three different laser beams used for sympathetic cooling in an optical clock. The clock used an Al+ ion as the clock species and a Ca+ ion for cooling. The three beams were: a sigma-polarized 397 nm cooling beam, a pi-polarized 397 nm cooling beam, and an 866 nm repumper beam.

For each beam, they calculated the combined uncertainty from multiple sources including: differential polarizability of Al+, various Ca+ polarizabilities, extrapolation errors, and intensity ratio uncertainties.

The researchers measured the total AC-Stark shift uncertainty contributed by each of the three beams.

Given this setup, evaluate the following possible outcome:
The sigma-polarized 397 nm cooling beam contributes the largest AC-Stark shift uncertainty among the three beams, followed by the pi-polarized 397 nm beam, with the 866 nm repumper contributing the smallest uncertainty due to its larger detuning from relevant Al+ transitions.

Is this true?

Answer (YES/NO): NO